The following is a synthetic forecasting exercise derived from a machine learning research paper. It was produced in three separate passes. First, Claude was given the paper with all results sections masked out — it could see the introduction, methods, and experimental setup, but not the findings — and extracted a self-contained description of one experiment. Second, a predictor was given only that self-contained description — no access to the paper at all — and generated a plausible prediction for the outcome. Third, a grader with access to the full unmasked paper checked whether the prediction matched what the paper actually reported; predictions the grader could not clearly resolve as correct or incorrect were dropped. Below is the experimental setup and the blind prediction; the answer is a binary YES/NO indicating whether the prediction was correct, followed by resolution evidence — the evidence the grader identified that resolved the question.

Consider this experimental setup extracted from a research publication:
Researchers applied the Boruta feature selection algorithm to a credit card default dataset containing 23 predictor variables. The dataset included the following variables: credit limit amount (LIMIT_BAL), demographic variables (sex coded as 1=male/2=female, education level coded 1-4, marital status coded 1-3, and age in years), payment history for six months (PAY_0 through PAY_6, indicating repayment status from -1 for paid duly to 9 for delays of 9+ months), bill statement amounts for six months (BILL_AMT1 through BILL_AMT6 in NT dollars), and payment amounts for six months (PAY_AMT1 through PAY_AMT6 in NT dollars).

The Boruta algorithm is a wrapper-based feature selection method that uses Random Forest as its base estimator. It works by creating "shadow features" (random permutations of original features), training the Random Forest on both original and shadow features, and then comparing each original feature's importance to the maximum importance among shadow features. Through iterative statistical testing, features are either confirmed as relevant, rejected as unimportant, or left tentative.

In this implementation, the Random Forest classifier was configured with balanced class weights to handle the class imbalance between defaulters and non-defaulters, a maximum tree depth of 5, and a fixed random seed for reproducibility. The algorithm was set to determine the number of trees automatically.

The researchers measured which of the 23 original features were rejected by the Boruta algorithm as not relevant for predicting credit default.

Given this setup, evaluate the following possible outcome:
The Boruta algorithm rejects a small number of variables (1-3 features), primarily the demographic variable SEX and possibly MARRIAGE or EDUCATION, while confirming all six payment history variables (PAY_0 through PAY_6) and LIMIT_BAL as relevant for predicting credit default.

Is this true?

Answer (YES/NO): YES